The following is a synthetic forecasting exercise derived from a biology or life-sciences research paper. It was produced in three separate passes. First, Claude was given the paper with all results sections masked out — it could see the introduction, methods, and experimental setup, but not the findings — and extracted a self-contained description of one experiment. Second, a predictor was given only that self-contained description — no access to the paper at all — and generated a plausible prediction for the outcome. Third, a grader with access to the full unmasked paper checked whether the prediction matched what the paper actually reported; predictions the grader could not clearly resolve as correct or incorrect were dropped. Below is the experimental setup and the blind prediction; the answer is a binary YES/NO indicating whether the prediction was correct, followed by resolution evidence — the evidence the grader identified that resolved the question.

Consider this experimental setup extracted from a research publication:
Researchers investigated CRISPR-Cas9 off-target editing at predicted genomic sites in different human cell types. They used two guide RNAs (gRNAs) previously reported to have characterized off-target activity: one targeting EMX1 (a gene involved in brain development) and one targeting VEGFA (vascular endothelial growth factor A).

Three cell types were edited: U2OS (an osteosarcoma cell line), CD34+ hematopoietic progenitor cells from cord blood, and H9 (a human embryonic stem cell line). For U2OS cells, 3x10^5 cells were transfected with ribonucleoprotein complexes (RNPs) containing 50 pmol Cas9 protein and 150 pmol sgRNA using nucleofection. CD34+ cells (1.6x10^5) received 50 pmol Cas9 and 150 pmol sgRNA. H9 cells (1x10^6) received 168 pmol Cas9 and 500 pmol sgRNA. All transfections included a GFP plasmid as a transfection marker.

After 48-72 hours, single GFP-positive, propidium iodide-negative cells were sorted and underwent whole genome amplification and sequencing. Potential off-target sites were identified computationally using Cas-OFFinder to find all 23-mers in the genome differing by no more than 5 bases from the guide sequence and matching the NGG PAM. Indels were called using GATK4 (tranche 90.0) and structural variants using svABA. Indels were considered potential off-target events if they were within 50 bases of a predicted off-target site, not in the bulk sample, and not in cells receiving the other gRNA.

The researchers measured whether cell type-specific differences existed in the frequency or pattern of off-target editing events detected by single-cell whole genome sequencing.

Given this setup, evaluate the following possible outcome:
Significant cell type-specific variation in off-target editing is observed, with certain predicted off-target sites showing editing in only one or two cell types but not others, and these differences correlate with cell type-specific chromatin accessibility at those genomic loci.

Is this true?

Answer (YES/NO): NO